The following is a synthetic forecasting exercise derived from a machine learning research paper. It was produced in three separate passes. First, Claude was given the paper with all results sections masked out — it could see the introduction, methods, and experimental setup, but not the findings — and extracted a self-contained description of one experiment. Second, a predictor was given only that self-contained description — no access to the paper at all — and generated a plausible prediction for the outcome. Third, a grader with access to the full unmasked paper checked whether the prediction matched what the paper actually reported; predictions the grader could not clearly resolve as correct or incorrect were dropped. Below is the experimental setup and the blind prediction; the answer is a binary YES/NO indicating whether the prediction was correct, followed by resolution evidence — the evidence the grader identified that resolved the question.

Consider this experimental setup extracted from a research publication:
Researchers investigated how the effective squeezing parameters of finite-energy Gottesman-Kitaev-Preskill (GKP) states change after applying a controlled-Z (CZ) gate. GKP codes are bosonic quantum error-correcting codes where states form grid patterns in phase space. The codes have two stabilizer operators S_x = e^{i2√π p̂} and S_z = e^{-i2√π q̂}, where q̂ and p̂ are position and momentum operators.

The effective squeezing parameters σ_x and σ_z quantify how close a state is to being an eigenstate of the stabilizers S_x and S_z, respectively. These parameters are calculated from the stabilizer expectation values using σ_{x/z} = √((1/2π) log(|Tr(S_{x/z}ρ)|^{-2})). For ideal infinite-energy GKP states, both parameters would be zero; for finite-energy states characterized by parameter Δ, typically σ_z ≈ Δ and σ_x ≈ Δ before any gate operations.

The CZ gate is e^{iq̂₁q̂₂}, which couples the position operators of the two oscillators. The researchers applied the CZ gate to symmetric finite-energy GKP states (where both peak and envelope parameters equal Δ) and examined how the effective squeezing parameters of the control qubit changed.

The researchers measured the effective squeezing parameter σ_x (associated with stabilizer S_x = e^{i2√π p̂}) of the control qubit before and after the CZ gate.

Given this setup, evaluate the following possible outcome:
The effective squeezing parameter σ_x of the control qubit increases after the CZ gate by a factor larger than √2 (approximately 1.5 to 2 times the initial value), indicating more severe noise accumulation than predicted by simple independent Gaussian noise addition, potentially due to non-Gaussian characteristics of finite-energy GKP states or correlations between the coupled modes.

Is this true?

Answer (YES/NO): NO